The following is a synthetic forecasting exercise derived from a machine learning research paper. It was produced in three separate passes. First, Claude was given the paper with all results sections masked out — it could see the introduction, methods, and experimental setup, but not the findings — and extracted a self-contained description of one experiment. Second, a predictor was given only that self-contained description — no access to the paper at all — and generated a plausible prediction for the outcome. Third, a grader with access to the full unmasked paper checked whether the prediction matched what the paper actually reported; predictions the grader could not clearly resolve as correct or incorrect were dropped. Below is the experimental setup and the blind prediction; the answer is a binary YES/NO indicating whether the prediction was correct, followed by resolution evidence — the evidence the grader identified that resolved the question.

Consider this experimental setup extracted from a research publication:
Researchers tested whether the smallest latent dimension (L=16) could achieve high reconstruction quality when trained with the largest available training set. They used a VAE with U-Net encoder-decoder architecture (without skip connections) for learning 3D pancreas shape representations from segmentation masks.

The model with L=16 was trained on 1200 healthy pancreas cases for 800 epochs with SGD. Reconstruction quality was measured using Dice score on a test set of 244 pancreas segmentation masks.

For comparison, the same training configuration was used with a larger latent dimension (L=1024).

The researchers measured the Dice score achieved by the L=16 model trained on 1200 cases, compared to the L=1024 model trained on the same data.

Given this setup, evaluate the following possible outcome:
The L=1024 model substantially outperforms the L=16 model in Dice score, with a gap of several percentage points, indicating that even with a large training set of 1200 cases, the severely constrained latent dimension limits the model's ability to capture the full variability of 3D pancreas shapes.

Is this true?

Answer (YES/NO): YES